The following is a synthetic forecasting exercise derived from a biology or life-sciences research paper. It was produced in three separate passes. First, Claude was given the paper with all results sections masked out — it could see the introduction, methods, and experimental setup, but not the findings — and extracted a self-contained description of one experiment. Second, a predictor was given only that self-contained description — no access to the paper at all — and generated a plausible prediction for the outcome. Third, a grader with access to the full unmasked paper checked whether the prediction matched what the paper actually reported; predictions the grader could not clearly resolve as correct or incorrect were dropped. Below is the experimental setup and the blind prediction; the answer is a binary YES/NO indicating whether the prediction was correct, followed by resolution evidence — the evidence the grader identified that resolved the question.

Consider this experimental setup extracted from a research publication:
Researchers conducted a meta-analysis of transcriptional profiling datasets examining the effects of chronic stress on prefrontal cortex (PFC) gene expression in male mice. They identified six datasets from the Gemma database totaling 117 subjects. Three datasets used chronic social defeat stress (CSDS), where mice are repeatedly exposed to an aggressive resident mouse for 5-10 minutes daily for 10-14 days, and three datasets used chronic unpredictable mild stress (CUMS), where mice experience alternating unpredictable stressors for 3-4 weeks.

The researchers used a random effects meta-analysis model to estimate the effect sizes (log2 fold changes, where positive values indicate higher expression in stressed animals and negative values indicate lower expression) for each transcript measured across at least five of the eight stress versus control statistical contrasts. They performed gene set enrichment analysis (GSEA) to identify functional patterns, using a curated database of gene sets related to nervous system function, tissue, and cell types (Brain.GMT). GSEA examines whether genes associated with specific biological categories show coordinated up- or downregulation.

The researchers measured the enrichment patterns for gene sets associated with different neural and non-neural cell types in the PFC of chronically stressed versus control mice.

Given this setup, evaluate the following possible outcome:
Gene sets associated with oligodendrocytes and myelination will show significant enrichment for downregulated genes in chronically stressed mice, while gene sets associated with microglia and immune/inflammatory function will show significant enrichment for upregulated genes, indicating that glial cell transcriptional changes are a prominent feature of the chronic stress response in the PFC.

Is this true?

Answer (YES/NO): NO